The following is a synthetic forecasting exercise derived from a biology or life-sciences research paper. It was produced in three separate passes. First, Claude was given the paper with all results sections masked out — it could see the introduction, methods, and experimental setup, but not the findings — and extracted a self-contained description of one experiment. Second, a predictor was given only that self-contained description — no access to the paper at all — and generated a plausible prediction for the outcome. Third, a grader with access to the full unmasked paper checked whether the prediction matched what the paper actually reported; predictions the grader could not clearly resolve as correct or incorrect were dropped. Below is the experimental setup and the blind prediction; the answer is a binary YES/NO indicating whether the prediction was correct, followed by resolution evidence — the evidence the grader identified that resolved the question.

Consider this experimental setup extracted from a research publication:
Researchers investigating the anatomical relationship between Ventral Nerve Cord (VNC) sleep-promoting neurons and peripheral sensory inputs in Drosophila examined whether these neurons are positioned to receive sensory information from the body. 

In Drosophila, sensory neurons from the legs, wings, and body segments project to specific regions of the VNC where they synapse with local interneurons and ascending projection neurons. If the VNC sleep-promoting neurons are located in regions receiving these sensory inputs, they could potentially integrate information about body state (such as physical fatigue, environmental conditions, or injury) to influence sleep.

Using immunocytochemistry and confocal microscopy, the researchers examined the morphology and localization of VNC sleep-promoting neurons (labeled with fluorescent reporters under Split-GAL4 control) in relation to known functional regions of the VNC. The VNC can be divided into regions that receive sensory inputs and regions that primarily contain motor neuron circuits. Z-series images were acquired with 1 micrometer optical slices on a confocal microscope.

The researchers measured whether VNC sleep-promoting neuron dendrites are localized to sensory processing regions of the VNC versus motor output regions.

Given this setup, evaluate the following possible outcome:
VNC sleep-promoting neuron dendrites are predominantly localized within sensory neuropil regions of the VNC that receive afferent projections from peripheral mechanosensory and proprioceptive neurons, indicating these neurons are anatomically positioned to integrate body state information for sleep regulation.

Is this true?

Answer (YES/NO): YES